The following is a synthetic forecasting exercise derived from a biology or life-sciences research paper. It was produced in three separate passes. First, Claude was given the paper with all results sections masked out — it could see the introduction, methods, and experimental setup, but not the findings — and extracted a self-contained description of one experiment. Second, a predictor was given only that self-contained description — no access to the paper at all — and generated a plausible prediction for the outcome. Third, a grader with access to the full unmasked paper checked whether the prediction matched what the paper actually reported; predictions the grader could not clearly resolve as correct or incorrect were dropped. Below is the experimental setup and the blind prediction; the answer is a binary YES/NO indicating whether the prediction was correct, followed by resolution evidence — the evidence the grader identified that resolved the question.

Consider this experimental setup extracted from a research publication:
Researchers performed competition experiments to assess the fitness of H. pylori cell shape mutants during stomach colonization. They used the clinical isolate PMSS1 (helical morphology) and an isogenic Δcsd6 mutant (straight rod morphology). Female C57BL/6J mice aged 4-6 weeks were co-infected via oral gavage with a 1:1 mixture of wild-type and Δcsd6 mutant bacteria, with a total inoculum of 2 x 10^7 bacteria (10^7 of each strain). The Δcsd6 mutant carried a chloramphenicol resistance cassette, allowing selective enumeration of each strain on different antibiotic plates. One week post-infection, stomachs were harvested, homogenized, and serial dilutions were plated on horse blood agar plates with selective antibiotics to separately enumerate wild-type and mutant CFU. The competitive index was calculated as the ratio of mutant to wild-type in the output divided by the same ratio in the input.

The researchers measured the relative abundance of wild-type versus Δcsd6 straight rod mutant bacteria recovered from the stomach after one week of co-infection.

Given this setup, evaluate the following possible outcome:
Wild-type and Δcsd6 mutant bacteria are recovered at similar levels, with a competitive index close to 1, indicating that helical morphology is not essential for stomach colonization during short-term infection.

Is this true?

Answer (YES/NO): NO